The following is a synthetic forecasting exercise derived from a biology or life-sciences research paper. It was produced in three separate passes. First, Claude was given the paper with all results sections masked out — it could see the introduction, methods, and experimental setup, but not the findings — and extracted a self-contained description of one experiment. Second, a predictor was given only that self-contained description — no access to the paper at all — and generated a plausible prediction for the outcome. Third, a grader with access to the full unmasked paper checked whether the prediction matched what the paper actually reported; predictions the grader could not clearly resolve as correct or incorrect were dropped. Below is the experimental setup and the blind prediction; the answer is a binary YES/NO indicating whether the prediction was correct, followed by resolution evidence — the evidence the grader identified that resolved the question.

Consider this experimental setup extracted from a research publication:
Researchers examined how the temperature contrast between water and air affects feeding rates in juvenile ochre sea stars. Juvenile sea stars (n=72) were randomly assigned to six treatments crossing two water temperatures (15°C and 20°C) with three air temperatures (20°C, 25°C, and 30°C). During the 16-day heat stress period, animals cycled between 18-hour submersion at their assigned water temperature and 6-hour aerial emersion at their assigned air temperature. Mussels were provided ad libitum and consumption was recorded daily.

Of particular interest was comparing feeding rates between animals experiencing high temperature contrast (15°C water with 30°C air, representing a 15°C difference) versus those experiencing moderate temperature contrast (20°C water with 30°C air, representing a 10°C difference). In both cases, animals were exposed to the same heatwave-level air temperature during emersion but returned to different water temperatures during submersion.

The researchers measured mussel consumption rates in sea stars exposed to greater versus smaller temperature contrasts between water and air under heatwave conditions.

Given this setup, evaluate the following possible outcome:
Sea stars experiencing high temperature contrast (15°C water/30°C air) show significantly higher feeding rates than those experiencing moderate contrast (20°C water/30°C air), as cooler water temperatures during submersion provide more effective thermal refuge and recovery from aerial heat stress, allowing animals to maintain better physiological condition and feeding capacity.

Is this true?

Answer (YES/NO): NO